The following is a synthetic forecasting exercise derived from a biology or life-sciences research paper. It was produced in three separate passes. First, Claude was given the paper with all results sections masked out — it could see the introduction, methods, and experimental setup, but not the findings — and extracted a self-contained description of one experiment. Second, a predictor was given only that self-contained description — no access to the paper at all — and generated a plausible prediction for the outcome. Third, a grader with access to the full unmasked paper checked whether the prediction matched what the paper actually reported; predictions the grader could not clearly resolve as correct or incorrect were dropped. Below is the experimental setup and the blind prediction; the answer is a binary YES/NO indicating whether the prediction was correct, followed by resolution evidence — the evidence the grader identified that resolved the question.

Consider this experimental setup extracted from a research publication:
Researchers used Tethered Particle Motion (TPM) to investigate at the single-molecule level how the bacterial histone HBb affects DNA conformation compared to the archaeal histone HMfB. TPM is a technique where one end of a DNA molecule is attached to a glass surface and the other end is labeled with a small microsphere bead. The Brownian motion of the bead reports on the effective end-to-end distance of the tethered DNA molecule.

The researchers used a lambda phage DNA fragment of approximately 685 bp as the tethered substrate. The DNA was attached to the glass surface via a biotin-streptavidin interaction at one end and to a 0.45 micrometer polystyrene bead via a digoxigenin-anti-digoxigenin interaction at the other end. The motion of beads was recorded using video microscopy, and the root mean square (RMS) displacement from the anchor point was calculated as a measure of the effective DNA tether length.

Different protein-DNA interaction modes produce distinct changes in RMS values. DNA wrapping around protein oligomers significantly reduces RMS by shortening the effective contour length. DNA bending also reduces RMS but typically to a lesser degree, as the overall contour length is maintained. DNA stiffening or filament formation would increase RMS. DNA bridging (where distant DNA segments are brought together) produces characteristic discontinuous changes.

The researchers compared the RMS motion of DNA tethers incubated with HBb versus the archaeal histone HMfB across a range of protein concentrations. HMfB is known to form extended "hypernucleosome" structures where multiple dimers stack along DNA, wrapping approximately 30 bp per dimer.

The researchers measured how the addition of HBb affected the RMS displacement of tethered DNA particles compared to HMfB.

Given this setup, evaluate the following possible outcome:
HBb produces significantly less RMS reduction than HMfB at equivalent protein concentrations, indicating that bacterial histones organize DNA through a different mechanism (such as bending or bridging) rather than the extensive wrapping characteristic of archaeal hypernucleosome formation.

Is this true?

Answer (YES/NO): YES